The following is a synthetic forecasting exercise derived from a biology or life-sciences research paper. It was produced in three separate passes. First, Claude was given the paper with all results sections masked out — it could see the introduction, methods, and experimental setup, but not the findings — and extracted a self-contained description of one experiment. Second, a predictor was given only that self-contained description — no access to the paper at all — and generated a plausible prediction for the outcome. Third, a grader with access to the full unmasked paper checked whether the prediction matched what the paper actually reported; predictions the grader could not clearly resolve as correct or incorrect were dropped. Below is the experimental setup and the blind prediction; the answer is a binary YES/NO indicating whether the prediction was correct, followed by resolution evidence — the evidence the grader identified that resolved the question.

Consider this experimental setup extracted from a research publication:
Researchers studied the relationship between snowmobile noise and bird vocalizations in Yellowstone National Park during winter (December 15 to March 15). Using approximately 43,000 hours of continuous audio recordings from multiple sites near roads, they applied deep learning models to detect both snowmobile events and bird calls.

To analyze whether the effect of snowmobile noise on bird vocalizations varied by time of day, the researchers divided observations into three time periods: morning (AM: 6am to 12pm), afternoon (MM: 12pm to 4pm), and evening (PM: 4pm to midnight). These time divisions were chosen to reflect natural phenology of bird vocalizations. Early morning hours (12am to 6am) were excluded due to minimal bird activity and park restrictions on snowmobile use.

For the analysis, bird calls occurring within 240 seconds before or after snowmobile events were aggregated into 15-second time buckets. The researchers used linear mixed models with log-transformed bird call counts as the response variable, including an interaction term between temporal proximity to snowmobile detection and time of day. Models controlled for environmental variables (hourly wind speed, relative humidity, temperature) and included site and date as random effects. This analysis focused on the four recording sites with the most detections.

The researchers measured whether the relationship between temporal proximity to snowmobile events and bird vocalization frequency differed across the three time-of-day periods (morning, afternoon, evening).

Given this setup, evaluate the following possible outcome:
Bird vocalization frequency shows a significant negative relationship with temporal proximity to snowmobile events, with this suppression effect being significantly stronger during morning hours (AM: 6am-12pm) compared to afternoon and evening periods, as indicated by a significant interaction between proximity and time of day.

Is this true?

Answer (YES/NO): NO